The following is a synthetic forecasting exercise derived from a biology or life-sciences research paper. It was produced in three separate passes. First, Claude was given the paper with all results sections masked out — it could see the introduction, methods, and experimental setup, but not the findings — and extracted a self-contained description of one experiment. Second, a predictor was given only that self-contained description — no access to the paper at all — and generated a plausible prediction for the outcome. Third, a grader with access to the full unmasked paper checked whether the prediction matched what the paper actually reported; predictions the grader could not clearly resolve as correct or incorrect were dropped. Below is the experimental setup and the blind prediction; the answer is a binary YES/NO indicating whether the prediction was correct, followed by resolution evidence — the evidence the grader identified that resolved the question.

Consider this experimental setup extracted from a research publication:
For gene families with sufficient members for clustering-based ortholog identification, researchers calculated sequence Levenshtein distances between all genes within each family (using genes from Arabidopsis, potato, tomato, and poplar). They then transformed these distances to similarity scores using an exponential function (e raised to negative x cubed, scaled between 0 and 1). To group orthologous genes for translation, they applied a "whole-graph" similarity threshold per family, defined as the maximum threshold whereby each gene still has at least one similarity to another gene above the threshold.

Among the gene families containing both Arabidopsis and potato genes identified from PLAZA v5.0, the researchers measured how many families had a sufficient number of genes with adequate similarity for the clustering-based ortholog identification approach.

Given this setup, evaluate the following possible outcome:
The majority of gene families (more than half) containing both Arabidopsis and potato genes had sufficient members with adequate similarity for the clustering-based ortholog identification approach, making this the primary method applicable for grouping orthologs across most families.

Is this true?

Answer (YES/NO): YES